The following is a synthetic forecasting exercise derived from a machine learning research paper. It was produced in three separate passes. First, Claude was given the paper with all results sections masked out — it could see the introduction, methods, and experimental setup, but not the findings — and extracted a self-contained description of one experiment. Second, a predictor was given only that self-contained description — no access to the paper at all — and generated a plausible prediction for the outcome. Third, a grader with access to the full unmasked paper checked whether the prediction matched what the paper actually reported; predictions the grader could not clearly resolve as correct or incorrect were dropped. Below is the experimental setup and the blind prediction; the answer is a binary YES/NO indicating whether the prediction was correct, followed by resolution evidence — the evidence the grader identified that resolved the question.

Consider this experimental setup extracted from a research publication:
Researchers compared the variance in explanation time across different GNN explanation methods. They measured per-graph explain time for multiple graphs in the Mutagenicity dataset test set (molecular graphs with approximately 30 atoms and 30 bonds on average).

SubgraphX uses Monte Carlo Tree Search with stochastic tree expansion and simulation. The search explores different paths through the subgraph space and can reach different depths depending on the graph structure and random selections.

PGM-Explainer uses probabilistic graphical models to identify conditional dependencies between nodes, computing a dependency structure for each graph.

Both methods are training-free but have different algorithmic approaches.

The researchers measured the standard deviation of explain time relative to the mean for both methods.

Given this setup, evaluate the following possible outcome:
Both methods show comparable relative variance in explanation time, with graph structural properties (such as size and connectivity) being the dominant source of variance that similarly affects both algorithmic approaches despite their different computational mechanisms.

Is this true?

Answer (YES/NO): NO